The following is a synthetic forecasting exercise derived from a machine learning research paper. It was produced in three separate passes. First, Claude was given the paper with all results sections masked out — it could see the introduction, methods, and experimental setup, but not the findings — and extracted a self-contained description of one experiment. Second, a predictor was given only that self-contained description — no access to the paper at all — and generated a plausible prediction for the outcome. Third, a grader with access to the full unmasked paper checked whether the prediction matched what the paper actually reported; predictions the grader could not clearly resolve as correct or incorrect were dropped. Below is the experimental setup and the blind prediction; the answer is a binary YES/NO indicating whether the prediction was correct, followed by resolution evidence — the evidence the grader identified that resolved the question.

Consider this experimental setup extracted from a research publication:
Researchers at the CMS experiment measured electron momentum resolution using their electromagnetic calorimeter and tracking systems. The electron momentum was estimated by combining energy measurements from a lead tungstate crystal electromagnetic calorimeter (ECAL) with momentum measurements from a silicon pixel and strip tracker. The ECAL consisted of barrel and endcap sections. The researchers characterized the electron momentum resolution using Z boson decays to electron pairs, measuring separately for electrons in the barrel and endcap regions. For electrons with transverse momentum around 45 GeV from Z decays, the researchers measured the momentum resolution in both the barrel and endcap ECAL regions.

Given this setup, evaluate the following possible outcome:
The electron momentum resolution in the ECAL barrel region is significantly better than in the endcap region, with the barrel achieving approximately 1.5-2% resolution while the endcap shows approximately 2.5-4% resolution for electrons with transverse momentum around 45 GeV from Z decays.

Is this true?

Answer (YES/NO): NO